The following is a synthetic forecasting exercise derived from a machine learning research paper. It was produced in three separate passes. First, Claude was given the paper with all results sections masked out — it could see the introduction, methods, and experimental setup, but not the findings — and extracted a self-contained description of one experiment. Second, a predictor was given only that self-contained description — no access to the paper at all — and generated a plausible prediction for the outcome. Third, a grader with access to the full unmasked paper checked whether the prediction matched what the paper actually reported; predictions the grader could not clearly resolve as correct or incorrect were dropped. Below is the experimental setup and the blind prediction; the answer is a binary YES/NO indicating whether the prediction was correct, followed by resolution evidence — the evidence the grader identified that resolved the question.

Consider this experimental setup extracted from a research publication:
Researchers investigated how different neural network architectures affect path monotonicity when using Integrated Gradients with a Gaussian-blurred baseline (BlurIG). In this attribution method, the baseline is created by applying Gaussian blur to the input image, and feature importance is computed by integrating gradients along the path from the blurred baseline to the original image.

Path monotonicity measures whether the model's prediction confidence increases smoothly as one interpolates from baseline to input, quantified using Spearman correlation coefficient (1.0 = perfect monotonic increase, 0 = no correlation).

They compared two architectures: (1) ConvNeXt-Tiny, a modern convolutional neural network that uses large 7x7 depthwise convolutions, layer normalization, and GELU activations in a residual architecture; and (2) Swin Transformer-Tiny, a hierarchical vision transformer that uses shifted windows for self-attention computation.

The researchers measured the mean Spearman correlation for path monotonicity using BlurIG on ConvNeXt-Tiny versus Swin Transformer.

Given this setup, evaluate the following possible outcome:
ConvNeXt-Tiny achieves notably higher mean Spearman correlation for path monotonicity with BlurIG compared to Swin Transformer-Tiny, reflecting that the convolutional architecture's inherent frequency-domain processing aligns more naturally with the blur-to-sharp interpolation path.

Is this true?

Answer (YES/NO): NO